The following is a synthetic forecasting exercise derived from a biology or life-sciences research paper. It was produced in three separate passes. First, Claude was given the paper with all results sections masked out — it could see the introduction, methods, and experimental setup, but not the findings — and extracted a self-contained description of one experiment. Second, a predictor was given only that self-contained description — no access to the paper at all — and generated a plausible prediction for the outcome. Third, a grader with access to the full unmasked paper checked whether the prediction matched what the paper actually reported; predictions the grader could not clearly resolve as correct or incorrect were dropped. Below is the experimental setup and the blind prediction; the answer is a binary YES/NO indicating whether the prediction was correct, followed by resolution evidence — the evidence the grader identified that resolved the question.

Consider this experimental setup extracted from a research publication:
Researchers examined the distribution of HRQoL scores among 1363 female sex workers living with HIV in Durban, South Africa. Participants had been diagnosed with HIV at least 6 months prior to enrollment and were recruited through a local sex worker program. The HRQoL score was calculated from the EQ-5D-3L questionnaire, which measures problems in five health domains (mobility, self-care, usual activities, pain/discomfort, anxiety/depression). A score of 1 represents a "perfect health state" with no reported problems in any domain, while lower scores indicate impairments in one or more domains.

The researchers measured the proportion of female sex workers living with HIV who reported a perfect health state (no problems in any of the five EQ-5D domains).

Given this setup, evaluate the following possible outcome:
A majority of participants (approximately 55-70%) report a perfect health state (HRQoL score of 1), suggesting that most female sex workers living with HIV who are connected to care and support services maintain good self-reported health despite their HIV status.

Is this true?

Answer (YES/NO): NO